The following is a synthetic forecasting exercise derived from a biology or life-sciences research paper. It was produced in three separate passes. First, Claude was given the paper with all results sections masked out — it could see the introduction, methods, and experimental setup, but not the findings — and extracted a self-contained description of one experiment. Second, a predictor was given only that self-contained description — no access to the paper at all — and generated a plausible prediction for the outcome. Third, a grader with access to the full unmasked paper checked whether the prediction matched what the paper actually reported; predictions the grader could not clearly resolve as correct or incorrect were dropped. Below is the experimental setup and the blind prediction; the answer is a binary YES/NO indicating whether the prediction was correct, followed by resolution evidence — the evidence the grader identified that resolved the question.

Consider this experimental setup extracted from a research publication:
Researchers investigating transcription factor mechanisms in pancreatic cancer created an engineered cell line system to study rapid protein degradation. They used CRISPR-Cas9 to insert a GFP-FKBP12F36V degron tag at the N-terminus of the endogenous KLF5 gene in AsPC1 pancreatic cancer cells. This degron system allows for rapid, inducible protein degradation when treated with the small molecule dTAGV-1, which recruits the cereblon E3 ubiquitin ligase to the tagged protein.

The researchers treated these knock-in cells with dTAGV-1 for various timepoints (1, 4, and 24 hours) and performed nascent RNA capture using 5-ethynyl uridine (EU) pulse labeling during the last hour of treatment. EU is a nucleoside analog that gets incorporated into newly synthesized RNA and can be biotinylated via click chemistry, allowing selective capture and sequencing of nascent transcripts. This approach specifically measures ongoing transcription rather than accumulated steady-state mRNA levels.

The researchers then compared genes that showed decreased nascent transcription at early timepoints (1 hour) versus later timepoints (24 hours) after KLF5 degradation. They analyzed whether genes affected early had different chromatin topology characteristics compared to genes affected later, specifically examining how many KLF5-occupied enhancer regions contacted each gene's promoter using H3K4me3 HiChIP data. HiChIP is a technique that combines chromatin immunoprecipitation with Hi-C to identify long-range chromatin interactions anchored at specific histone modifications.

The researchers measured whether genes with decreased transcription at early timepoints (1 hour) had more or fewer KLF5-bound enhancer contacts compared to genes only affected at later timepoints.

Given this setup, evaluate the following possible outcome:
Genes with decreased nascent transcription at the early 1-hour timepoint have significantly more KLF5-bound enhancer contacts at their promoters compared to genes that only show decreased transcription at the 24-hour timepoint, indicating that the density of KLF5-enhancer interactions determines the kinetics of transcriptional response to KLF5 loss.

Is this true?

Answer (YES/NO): YES